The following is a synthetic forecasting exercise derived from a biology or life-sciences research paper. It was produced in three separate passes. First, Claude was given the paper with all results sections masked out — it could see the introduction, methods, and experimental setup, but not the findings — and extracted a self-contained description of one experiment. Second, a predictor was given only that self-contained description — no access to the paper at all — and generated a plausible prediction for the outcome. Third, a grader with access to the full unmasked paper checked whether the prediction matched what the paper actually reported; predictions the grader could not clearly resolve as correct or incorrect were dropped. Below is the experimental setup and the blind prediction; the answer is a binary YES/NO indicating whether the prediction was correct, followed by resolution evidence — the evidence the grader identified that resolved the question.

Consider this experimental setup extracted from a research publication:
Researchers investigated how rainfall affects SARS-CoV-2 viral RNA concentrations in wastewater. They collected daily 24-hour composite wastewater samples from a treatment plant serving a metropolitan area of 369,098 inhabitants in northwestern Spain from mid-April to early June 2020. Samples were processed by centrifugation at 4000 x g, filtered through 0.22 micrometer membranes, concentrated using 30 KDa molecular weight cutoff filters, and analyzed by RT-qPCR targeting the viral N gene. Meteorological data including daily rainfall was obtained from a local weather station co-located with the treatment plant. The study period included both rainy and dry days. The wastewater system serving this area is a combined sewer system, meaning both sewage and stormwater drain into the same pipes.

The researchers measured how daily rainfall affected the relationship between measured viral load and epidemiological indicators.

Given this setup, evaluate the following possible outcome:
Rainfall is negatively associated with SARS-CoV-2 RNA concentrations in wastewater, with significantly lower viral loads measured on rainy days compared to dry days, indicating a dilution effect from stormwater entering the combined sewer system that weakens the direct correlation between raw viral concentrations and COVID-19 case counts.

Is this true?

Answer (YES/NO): NO